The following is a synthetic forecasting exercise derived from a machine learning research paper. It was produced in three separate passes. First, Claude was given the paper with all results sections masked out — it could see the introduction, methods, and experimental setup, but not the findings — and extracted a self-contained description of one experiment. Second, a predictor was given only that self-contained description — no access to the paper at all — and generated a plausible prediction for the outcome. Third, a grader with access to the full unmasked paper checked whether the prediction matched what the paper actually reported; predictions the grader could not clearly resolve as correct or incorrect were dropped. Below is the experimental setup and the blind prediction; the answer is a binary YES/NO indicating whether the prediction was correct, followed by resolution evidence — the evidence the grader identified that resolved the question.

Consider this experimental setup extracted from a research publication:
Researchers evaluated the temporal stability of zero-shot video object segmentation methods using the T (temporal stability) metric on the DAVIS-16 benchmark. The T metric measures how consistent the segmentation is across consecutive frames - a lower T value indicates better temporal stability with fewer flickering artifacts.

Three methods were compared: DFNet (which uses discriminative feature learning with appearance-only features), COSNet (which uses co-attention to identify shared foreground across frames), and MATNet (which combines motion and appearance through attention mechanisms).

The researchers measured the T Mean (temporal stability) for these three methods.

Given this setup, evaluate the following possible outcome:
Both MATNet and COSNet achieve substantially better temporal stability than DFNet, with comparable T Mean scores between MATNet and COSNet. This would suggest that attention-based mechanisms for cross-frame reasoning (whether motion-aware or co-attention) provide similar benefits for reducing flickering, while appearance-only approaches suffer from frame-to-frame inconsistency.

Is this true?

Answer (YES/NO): NO